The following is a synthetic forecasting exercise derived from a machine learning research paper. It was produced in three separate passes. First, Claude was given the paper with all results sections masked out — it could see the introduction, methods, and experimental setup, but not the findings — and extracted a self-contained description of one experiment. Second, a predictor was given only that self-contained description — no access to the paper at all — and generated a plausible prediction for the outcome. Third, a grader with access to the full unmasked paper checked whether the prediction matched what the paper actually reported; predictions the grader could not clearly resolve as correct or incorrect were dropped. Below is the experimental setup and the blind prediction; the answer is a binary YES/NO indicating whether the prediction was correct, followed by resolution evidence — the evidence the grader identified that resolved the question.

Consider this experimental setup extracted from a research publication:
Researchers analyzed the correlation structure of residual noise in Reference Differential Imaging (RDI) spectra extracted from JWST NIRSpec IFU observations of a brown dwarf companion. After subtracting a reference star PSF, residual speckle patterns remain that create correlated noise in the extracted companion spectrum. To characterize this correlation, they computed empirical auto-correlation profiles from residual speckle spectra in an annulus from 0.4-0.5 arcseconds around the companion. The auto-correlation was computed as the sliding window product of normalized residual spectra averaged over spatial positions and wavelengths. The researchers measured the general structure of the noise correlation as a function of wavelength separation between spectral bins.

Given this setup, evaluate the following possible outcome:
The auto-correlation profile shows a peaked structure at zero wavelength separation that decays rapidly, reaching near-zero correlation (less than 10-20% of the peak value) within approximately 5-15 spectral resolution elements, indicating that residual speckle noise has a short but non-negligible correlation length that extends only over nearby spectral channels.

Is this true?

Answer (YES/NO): NO